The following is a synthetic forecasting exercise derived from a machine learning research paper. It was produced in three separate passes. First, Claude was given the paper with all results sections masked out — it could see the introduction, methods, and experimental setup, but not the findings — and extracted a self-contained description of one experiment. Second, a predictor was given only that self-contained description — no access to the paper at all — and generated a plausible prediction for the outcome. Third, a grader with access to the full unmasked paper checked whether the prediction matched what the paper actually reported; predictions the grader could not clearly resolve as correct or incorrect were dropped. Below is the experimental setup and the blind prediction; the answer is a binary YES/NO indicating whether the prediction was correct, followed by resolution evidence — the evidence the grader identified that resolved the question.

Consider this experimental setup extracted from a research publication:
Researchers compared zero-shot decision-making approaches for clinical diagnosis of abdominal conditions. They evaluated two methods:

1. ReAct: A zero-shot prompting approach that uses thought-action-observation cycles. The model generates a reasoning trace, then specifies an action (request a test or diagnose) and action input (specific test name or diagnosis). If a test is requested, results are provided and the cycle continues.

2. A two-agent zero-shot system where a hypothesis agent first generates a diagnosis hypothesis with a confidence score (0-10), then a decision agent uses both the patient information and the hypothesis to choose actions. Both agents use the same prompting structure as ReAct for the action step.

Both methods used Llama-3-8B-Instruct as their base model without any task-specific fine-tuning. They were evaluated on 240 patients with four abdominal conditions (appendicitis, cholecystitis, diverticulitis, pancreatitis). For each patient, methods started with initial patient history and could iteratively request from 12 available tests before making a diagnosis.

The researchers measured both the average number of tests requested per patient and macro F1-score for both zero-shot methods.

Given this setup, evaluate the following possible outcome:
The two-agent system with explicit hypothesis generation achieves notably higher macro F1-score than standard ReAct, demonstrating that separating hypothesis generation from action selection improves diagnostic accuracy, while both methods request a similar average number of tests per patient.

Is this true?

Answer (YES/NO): YES